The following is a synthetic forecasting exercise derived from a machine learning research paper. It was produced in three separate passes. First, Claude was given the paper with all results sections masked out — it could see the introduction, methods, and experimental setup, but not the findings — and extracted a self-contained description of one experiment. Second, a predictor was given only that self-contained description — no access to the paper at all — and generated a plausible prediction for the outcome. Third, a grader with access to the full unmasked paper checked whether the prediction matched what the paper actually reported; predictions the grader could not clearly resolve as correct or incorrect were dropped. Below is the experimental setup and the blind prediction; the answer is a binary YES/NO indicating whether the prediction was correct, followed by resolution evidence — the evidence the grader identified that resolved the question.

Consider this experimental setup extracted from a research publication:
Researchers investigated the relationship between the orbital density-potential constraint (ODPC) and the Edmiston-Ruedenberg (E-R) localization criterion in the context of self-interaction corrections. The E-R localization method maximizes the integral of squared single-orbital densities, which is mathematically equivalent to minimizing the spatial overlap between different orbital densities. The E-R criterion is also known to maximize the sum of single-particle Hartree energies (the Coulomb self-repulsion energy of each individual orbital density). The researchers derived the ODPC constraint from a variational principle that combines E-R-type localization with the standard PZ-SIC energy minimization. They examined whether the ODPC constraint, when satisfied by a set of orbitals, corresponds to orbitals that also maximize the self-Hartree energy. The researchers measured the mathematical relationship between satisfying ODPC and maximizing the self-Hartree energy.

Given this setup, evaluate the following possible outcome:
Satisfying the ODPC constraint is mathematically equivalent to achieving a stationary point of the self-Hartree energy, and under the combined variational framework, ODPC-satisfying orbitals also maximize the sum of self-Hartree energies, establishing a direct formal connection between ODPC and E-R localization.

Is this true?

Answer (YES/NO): YES